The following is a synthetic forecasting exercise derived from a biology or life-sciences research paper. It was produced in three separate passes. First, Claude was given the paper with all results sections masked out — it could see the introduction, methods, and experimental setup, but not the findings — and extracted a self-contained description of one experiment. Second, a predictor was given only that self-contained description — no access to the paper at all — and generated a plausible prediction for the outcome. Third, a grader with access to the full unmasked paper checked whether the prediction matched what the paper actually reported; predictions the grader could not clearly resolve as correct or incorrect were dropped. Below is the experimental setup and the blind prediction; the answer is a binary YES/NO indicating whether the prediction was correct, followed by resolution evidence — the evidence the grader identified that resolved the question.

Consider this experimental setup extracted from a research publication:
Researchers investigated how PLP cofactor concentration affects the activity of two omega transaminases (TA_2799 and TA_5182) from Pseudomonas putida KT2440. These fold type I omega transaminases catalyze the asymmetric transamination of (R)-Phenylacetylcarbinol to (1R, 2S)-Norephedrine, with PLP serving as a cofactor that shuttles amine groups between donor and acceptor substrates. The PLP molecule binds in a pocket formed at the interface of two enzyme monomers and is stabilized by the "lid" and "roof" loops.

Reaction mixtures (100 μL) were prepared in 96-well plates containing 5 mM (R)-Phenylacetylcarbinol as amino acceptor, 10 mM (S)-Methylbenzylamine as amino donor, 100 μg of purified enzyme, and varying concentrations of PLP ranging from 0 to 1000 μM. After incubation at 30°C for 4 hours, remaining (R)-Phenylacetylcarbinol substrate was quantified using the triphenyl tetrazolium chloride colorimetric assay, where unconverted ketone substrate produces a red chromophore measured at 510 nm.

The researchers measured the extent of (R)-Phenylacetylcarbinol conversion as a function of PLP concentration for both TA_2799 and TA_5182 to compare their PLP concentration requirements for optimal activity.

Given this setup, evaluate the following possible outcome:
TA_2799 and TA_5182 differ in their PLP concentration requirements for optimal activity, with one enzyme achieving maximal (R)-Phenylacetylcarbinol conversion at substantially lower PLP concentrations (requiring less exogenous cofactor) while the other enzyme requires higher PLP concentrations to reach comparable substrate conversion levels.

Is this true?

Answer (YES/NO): YES